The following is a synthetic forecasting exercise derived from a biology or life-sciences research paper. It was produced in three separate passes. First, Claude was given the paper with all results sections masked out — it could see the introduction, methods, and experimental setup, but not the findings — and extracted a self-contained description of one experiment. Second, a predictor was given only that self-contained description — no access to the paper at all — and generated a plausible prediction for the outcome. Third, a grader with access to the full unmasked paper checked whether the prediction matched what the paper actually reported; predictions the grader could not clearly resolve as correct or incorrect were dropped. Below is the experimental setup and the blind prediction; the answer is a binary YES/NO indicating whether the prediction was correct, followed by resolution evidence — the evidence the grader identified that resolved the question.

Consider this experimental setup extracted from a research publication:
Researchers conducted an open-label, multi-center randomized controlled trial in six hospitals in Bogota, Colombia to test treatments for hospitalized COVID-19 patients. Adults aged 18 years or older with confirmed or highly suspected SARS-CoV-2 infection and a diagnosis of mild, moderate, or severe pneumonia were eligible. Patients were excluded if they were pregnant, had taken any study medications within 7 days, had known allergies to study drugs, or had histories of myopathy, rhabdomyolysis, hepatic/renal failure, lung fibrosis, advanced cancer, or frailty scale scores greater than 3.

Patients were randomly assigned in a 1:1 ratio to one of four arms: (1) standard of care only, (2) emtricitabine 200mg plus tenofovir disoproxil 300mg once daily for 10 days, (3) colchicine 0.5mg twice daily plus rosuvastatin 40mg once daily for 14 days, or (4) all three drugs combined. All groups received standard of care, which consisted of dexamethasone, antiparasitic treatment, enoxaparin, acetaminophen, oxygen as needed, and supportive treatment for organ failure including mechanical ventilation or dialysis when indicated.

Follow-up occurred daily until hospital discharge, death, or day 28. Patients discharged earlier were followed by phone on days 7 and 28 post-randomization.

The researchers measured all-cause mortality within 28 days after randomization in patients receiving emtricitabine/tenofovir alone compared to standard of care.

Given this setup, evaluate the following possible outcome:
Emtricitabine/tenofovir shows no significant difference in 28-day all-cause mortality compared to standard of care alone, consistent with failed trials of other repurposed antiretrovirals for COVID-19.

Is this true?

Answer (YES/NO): YES